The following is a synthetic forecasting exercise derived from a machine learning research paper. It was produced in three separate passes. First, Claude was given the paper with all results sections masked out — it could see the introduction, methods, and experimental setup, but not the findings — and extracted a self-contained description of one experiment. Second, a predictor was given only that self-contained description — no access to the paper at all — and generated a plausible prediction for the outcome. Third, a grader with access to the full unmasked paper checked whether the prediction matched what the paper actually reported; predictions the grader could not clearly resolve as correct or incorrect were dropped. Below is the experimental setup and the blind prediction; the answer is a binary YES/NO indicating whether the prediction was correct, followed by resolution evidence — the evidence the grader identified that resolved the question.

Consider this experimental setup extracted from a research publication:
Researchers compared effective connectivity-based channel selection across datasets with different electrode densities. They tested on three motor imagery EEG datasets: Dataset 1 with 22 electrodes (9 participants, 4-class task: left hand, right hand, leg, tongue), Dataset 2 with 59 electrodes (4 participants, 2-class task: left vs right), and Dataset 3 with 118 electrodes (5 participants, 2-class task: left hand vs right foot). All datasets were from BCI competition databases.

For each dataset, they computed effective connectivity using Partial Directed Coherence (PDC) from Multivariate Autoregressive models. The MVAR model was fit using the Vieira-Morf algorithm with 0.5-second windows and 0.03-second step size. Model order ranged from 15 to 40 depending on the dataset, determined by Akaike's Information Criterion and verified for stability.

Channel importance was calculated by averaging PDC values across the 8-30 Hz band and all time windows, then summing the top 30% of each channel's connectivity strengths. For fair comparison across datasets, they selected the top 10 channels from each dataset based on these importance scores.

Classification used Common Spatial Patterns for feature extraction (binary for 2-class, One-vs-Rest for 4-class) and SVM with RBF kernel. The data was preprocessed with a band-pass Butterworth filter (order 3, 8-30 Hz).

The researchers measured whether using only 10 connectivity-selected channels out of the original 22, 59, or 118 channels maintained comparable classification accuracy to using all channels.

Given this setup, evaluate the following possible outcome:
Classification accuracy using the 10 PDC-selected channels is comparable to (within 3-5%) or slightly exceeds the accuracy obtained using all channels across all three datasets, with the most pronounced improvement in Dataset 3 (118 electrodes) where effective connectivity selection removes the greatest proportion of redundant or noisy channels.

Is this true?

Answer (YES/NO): NO